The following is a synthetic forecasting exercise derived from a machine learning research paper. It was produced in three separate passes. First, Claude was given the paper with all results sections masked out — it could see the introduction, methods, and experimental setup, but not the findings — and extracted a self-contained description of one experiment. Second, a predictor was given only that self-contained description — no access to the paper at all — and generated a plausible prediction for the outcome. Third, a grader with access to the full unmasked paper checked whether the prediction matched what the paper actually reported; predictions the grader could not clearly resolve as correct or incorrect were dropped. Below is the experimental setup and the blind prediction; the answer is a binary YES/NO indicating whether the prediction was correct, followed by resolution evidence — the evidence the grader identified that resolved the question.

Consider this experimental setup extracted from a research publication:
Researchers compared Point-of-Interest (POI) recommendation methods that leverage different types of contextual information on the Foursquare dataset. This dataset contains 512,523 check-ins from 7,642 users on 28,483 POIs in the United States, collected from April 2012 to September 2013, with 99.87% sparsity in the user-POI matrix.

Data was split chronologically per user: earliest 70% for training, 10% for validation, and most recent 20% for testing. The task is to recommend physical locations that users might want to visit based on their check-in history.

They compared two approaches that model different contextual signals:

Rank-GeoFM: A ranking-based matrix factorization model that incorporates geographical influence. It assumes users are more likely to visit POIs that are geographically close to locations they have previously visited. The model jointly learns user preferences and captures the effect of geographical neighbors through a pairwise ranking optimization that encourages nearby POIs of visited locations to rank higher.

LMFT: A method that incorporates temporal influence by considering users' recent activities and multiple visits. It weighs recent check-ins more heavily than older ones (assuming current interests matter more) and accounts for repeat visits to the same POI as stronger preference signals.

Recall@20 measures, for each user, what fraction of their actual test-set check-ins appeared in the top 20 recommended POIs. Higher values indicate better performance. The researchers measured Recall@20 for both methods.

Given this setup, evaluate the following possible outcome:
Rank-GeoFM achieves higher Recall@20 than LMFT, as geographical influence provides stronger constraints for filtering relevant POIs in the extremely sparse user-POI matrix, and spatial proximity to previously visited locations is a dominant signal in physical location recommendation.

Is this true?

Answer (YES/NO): YES